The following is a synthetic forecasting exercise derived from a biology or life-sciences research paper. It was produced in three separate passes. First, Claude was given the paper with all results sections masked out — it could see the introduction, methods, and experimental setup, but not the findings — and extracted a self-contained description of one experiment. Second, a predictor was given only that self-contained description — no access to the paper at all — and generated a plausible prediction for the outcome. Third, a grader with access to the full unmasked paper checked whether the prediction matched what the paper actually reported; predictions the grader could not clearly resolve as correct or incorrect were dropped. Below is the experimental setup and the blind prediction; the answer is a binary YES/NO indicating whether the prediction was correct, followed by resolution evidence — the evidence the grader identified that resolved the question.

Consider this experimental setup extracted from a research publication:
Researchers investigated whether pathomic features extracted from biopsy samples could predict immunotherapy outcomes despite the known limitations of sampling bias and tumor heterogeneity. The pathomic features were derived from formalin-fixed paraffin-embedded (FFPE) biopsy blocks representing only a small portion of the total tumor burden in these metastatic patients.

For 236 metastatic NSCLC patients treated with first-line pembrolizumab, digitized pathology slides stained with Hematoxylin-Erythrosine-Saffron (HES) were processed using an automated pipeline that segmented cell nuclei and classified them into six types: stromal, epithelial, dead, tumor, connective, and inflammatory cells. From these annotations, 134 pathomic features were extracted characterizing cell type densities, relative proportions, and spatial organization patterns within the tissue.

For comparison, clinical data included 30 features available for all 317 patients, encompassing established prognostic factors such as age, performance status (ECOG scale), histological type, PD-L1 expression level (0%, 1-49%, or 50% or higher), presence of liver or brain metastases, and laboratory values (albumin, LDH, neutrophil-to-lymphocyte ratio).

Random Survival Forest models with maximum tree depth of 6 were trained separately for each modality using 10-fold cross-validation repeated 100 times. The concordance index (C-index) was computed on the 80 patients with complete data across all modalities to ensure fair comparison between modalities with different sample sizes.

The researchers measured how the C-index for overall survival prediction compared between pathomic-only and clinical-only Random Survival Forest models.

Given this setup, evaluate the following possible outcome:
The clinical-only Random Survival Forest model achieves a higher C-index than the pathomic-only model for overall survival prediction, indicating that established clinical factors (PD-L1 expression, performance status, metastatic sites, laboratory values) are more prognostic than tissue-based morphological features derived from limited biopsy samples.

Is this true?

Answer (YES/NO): YES